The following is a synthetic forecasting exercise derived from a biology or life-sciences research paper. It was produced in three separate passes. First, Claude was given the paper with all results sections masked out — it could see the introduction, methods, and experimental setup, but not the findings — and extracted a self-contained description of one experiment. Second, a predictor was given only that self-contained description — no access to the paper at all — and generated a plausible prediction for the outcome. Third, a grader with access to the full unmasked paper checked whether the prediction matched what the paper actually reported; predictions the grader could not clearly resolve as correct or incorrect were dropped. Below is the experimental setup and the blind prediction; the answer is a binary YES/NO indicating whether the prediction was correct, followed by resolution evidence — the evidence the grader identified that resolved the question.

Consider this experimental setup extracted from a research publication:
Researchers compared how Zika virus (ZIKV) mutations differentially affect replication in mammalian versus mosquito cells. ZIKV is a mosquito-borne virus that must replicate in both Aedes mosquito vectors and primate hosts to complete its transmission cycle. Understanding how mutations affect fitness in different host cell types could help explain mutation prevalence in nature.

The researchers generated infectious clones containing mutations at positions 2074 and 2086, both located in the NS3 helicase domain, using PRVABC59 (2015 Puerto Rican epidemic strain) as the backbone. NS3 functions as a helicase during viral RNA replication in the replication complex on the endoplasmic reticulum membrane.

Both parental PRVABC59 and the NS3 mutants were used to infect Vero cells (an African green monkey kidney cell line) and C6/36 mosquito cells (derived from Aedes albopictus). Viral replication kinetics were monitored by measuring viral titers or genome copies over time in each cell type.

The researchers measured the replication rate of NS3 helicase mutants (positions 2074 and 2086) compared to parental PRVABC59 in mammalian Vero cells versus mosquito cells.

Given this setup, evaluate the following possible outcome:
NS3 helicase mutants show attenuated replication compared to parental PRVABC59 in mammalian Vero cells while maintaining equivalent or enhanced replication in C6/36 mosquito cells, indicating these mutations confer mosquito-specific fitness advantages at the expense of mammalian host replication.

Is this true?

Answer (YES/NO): YES